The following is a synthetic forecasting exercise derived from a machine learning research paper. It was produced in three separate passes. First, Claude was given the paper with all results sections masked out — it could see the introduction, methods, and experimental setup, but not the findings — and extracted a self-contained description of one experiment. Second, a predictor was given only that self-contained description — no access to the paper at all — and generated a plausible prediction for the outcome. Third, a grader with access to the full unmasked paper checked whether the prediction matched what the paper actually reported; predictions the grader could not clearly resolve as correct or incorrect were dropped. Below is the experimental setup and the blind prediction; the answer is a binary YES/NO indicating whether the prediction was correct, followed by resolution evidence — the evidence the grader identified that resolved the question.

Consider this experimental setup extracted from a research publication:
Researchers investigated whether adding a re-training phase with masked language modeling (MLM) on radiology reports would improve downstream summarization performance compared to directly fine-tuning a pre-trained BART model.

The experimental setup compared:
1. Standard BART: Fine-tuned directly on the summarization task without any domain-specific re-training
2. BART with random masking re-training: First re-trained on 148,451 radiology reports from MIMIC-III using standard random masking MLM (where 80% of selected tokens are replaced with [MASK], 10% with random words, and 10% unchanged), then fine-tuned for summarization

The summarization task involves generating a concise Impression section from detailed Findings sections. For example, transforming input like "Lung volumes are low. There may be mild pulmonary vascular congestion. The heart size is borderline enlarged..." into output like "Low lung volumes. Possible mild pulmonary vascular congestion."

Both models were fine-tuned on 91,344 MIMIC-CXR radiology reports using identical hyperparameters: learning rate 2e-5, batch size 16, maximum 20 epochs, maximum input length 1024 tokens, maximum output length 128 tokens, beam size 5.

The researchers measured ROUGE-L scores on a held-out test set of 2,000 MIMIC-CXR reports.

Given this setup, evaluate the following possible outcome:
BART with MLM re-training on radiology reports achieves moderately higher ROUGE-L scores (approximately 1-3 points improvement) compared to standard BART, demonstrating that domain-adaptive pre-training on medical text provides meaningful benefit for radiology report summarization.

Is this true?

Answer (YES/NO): NO